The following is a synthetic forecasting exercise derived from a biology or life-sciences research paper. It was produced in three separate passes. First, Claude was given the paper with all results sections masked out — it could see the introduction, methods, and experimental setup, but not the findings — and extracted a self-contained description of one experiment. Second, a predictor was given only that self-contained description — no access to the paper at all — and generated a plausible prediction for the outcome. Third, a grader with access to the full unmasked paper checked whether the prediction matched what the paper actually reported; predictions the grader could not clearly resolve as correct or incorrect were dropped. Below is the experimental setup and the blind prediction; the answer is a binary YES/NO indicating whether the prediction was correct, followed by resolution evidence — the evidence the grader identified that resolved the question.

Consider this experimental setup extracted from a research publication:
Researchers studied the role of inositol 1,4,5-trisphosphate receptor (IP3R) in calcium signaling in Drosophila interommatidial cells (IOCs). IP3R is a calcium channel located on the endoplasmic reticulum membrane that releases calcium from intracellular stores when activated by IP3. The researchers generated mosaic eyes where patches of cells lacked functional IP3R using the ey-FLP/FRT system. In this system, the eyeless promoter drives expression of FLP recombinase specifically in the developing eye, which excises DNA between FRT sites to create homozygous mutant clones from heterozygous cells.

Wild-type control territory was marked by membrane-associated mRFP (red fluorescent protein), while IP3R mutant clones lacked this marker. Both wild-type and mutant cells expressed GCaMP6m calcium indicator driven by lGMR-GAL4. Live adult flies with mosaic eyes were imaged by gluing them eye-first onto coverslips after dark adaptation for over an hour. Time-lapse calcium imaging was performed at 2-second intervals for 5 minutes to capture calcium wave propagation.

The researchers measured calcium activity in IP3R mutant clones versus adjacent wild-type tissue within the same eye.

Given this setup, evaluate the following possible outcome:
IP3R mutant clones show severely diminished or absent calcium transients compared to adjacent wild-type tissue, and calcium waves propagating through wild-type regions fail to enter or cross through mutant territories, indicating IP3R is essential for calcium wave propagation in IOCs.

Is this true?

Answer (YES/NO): YES